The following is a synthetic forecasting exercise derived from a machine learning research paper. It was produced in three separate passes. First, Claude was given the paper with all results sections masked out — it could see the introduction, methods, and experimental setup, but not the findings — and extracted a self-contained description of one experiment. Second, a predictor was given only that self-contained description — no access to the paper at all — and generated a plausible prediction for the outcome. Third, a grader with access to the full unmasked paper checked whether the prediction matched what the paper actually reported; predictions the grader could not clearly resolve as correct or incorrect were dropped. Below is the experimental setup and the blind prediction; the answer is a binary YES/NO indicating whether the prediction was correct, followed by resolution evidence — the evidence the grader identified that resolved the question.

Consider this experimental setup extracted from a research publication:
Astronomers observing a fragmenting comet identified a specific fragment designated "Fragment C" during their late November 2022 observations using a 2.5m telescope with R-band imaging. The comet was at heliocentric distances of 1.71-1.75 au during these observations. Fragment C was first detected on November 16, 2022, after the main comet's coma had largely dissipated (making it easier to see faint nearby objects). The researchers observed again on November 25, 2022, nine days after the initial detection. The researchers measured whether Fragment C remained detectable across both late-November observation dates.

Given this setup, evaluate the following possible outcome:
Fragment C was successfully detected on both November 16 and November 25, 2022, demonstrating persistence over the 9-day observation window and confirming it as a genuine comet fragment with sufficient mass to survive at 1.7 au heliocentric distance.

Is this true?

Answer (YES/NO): YES